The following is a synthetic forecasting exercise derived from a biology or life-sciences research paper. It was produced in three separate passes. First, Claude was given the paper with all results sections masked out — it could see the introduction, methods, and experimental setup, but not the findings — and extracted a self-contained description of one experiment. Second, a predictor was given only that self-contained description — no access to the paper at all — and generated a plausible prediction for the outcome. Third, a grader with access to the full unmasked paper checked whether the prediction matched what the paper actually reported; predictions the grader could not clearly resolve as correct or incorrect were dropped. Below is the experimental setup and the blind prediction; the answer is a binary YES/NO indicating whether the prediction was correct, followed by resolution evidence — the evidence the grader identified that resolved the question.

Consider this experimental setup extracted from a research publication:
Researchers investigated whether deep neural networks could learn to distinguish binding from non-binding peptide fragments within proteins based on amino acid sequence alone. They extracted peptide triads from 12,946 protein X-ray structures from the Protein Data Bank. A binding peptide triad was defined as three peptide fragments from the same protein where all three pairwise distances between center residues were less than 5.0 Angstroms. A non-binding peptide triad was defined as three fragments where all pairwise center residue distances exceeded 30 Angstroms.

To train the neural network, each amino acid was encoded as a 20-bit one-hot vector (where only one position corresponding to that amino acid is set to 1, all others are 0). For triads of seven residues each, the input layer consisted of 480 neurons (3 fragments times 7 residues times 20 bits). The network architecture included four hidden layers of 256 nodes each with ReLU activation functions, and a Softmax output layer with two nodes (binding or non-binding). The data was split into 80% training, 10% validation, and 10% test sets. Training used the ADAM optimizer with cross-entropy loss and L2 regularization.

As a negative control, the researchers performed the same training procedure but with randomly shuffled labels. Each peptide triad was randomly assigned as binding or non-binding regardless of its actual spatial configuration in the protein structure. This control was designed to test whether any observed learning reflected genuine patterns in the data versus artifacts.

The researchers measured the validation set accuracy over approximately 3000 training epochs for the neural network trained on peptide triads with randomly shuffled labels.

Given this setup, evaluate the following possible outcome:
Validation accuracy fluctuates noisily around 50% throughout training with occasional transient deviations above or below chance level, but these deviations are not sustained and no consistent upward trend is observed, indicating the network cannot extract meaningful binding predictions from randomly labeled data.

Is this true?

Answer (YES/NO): NO